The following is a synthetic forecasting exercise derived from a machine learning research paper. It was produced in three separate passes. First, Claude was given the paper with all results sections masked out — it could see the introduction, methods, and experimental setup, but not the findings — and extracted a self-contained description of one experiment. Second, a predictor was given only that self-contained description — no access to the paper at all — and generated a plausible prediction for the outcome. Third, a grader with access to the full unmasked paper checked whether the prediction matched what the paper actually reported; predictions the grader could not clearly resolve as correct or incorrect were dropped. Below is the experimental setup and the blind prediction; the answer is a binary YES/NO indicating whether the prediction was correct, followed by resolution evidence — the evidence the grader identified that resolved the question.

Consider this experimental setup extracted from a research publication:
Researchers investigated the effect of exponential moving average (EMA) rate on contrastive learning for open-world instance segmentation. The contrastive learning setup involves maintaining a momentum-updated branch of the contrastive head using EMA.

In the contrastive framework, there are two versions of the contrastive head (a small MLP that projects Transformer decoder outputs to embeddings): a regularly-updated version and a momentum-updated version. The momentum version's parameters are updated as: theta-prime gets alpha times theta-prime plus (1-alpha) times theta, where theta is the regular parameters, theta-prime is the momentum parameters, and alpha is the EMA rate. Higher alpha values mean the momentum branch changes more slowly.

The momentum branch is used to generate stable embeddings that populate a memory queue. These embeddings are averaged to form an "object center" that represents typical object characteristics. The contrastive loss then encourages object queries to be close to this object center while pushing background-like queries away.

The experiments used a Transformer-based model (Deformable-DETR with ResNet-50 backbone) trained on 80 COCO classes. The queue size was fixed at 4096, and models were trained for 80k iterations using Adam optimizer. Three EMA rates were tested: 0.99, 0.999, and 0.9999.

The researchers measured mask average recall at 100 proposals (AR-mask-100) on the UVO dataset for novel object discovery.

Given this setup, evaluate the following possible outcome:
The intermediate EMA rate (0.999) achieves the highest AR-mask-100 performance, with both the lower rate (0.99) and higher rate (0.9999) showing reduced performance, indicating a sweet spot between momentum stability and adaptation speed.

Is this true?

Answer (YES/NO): NO